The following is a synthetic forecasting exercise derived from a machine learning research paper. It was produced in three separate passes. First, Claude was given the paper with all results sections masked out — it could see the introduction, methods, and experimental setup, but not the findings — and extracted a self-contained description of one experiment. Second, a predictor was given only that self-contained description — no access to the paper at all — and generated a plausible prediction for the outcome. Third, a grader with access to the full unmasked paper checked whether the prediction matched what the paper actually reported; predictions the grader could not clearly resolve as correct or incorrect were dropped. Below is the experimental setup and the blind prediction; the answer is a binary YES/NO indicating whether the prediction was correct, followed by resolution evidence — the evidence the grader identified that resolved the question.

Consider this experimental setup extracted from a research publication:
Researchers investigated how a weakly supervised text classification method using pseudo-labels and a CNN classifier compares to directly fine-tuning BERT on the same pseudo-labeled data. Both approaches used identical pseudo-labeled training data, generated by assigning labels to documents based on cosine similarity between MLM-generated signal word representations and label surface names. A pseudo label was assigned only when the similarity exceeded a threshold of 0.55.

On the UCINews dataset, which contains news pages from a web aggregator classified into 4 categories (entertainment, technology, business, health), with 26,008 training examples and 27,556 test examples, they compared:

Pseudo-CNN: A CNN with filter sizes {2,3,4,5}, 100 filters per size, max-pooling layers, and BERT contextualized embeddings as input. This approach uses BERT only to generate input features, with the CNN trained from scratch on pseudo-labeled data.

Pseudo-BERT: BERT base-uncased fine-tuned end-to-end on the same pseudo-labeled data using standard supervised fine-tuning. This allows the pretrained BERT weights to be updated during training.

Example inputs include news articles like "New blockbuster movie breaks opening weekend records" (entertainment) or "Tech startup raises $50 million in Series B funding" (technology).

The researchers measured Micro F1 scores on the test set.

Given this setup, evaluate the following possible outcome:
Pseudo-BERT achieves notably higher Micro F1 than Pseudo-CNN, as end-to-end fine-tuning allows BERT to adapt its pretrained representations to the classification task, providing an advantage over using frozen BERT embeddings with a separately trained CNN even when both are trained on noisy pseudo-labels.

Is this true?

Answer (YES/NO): YES